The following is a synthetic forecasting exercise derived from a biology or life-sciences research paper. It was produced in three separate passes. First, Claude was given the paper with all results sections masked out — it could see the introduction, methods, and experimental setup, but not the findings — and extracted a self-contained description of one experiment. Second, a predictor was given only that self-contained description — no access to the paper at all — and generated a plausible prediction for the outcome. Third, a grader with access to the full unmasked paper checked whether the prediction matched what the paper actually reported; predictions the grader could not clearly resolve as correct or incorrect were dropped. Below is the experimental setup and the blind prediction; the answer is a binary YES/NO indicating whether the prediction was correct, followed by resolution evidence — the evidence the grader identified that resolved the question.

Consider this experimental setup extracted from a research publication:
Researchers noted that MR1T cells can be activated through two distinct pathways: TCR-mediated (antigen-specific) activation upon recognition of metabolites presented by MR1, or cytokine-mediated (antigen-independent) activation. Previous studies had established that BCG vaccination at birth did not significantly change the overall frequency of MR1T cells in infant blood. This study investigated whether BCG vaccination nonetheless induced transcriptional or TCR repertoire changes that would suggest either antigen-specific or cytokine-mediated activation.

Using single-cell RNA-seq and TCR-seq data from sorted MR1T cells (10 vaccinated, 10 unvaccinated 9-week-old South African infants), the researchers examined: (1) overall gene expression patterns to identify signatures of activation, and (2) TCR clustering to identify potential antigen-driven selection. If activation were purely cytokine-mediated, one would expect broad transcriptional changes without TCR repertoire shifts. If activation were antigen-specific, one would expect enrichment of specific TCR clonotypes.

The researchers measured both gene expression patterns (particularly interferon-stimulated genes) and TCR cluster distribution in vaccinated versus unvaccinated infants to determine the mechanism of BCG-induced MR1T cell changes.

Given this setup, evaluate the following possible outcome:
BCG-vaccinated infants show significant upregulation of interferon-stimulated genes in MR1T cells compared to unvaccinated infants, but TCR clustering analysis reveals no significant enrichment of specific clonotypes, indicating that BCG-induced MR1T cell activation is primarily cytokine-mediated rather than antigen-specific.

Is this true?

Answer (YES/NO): NO